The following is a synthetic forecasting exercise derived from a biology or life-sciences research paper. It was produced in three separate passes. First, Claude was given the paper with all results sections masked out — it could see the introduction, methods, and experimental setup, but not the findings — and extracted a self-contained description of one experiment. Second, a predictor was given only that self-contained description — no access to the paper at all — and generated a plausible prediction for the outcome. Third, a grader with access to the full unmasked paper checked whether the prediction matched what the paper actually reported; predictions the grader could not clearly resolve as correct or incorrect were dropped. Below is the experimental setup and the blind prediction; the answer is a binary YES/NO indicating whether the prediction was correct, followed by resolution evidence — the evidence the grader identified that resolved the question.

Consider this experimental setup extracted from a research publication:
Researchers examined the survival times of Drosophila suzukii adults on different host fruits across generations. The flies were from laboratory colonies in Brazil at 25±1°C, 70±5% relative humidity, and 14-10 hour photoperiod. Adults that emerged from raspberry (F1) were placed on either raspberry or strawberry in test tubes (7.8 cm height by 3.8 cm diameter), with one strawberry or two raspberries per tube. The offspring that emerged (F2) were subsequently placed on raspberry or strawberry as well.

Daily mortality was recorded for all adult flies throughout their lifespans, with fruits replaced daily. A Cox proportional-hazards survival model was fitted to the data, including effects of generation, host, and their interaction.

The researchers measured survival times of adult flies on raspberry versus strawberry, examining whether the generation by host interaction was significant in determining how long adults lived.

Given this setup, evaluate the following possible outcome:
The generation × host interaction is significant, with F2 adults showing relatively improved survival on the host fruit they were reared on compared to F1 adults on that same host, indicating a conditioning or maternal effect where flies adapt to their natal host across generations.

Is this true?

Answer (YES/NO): NO